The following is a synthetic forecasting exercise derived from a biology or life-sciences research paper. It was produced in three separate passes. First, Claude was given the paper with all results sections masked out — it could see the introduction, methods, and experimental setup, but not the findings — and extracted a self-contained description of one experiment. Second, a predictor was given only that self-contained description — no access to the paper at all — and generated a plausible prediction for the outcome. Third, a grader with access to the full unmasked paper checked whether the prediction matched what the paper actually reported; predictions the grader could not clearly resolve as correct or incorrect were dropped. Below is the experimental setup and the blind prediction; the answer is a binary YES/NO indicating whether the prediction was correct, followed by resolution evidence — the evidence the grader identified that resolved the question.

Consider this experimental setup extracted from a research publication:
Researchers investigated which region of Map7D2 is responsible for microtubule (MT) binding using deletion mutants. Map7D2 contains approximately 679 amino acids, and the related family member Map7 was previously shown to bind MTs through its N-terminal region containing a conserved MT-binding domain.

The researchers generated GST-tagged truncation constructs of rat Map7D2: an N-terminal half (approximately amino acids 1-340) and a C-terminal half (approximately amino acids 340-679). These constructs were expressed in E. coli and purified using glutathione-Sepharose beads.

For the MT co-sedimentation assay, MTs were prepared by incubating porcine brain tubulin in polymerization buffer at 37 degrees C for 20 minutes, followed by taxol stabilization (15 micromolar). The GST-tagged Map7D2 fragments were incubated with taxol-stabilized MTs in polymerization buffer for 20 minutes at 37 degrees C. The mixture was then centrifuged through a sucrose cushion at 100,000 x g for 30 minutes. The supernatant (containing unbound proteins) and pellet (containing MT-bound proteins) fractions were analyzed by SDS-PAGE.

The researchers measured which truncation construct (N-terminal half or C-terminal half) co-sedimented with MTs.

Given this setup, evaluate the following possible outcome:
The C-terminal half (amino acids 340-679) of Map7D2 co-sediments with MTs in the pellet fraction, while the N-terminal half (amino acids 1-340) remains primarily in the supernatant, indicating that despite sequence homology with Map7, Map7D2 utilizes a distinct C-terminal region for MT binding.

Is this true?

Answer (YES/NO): NO